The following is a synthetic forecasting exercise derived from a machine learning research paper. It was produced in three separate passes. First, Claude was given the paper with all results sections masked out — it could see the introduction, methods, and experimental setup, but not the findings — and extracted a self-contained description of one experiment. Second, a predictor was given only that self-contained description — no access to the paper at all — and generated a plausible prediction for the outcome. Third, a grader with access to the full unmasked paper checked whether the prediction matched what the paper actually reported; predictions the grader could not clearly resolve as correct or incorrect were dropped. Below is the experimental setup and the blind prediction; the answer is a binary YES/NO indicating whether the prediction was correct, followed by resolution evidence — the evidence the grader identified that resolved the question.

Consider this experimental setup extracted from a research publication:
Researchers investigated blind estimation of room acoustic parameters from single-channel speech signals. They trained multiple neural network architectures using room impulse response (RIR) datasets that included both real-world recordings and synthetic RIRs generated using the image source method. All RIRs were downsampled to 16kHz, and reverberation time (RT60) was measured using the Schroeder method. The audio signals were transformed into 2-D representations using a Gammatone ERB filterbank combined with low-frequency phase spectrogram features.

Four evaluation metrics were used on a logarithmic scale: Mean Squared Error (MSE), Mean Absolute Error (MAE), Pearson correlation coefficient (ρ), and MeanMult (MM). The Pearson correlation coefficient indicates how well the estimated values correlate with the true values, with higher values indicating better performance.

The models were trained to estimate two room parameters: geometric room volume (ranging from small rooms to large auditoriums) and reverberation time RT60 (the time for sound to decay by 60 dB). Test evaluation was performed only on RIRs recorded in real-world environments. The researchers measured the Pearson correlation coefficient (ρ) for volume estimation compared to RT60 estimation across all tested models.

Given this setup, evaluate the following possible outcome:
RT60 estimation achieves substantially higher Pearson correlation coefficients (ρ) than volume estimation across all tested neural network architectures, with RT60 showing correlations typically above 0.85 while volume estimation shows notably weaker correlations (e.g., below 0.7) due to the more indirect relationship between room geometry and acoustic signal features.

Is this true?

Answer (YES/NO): NO